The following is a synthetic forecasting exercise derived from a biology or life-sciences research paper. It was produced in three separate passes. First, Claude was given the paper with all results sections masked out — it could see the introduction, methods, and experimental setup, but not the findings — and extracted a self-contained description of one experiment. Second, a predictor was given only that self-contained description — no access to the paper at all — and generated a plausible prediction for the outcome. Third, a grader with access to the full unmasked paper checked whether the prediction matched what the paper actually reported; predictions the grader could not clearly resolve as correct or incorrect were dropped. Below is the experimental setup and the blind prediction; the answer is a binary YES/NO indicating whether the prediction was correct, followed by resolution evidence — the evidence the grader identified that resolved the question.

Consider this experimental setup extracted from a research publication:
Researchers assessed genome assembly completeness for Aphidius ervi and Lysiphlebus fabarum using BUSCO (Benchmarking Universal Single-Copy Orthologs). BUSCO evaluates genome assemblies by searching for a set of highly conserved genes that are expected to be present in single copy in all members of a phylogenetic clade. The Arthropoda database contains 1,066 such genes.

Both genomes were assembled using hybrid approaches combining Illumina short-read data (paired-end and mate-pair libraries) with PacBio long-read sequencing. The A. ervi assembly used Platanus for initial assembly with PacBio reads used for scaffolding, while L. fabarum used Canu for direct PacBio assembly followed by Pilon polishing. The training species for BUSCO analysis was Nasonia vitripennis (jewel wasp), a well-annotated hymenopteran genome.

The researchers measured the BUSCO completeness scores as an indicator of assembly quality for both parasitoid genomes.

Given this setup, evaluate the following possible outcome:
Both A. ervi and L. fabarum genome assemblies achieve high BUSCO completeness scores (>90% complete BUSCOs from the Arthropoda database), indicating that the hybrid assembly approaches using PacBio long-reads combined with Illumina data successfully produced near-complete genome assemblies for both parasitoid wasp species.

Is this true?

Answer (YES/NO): NO